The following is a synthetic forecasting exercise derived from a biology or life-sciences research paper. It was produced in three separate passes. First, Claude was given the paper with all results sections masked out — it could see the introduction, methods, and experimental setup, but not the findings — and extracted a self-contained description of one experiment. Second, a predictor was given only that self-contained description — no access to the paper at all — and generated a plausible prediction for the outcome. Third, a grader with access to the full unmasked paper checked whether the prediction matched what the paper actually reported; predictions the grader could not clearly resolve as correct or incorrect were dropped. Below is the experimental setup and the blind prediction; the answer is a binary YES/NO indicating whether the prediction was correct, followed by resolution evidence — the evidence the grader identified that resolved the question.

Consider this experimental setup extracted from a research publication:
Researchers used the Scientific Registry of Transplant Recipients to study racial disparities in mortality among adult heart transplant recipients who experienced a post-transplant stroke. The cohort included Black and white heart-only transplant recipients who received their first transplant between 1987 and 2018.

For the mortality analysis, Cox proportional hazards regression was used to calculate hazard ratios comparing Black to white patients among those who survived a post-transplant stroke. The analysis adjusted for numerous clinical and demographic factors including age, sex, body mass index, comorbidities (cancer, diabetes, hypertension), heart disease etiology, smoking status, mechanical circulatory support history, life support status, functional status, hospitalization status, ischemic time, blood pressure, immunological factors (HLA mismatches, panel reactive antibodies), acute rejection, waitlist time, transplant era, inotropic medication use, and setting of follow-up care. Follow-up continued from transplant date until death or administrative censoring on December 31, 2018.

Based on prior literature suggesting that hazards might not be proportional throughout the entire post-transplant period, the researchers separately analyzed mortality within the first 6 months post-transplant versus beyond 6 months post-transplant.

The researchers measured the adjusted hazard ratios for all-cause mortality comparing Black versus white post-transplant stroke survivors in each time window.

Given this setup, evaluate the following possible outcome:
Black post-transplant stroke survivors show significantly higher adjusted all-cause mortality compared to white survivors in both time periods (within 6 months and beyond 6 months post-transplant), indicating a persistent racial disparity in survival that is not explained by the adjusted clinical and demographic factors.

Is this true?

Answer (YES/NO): NO